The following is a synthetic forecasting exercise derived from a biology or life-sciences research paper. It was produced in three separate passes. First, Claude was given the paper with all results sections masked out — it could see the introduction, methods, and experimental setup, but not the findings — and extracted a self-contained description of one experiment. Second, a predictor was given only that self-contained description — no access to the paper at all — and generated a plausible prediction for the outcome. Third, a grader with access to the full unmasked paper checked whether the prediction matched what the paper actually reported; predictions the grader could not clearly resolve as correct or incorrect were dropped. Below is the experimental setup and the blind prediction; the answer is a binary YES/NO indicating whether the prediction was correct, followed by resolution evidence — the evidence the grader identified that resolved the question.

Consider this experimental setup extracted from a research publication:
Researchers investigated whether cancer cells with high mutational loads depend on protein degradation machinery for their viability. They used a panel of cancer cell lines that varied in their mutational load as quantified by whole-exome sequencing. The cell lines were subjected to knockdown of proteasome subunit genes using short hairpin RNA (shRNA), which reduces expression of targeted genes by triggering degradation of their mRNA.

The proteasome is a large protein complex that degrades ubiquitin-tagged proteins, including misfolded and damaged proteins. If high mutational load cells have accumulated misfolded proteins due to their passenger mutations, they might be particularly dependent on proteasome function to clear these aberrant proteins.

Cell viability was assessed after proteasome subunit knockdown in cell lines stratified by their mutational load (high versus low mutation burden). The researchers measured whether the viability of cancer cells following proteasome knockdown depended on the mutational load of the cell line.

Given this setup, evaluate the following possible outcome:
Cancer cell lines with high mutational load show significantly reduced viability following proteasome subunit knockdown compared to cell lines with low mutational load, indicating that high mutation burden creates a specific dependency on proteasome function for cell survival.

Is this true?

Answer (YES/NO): YES